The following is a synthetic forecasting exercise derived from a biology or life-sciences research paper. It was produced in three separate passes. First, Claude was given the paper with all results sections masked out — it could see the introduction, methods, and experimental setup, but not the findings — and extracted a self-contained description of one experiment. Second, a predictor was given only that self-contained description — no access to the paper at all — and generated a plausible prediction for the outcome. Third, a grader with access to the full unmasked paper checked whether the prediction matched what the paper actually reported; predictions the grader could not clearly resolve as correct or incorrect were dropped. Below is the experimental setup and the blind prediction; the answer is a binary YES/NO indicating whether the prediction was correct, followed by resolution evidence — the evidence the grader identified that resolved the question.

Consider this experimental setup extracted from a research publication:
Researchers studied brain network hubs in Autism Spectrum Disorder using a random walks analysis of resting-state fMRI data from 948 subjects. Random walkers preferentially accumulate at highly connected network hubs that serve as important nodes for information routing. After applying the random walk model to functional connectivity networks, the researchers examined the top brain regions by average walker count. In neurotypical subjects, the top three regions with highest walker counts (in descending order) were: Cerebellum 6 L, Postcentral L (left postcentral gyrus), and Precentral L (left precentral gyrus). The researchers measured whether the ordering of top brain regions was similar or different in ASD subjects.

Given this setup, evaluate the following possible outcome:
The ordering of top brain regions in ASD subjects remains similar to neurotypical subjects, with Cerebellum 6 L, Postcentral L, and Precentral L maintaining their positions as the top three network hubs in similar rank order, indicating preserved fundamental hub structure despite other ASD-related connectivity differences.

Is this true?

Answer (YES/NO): NO